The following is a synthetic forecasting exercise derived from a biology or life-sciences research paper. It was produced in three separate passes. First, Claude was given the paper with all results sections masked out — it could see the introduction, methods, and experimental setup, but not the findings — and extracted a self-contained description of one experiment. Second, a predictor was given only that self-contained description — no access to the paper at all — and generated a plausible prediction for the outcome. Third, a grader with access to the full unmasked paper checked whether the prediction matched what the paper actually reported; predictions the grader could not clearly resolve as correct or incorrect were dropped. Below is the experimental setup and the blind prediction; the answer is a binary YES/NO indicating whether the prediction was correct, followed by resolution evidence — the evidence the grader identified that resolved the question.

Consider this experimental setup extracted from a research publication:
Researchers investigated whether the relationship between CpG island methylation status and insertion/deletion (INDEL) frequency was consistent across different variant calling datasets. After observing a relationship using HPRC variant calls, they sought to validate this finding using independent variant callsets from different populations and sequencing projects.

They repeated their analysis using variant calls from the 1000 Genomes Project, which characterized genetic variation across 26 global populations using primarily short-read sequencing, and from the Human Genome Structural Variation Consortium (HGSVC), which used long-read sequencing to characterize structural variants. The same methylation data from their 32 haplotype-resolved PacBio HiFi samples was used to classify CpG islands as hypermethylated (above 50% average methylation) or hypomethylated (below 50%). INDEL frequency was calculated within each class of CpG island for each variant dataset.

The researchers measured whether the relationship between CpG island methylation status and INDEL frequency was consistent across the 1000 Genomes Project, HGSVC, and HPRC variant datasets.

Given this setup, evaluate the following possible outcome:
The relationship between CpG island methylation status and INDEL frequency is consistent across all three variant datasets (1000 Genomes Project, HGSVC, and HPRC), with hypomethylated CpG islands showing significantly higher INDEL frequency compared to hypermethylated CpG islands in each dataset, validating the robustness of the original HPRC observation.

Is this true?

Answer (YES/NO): NO